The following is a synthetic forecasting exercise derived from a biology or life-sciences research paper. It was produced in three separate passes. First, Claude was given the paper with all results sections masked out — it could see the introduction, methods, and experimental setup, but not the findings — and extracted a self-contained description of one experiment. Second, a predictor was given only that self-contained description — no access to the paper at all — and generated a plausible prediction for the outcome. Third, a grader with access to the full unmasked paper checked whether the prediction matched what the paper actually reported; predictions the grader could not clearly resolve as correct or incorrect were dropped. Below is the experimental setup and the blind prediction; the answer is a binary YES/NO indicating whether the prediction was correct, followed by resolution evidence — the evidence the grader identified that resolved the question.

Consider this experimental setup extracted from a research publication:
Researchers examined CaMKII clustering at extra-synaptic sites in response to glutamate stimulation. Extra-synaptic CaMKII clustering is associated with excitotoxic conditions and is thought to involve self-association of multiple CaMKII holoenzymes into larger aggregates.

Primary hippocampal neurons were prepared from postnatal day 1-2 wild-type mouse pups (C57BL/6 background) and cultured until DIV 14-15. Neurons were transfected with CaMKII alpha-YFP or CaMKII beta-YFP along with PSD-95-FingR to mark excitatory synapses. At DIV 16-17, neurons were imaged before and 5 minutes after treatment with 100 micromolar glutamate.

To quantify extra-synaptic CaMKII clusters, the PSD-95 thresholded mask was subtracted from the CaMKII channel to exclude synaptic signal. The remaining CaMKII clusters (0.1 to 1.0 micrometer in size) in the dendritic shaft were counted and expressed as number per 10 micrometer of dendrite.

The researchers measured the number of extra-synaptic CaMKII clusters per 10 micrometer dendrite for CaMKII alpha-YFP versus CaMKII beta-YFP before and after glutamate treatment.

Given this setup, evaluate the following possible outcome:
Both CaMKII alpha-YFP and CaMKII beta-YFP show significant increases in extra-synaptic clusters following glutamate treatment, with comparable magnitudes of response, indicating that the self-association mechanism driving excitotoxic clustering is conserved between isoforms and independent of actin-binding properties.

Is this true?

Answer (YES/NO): YES